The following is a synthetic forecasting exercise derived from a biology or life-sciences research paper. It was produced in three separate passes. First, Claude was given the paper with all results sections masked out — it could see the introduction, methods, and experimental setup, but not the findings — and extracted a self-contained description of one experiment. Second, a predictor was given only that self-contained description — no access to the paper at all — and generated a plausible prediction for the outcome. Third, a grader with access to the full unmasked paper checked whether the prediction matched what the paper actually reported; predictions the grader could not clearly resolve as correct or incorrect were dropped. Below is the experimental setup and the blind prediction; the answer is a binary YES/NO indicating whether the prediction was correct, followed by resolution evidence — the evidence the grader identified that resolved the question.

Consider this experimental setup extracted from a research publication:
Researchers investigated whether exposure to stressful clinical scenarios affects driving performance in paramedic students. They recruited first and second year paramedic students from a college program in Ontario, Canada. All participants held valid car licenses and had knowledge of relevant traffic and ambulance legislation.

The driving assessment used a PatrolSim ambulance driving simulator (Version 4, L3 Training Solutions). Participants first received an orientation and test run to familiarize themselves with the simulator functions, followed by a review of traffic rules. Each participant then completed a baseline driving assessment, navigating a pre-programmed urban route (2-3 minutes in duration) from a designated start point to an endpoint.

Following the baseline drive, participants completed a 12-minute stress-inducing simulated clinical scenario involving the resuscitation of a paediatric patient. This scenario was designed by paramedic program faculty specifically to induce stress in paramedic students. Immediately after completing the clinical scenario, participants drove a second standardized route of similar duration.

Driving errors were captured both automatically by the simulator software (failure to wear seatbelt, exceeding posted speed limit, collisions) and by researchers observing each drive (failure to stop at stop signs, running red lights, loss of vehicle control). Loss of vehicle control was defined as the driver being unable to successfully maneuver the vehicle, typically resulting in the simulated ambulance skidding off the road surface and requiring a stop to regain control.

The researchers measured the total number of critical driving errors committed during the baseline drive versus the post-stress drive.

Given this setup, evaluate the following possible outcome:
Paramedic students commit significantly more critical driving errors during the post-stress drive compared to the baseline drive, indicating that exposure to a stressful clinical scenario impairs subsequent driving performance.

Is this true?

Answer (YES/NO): YES